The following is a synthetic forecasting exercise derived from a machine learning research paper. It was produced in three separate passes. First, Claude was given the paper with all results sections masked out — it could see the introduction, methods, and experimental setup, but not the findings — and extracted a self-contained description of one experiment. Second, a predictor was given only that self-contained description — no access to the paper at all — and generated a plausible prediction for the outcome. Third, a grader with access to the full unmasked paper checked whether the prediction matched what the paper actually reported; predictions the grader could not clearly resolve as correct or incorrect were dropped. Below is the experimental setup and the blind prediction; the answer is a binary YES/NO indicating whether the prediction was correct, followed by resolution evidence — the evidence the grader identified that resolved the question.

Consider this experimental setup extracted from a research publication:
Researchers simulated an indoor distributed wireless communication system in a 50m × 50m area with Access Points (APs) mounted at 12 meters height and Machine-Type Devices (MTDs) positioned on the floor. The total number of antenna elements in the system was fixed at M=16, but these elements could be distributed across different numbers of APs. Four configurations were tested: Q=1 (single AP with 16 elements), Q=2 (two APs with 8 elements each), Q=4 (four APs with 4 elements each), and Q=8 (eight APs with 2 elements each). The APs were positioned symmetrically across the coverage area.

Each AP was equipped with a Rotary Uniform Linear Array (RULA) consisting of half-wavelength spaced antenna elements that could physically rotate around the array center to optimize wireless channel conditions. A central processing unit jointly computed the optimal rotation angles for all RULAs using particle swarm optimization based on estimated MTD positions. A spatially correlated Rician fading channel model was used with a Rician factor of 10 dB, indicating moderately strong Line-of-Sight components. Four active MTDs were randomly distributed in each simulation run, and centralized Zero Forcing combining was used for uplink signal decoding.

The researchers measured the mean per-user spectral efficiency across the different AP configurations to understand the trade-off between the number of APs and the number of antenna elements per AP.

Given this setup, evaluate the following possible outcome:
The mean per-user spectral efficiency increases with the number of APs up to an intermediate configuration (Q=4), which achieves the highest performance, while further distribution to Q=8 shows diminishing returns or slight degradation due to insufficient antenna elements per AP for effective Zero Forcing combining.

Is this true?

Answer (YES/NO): NO